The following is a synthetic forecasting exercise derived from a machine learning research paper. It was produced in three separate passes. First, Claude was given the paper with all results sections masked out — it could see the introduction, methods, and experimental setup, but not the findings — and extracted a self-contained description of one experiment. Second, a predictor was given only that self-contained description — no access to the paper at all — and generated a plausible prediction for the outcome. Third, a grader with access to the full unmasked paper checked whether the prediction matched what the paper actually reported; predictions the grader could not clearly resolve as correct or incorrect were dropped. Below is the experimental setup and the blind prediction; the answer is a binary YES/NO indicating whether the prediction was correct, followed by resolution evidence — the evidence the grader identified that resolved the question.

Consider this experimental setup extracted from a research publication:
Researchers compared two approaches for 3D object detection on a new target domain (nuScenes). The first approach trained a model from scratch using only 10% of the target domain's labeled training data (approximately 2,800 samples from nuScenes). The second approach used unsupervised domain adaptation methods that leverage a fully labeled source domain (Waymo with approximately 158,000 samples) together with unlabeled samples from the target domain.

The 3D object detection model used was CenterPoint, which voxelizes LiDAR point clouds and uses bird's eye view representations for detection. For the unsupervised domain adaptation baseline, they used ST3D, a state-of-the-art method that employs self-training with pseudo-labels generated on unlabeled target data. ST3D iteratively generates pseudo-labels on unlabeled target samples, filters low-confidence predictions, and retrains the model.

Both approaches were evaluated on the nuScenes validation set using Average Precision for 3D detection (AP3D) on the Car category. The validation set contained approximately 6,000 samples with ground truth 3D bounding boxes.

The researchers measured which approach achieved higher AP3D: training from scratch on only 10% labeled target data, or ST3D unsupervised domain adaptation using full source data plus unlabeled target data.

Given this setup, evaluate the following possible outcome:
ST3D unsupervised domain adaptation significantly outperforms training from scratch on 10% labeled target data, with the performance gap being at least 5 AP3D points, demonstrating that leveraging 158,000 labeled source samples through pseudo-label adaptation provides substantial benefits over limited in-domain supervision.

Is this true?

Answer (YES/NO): NO